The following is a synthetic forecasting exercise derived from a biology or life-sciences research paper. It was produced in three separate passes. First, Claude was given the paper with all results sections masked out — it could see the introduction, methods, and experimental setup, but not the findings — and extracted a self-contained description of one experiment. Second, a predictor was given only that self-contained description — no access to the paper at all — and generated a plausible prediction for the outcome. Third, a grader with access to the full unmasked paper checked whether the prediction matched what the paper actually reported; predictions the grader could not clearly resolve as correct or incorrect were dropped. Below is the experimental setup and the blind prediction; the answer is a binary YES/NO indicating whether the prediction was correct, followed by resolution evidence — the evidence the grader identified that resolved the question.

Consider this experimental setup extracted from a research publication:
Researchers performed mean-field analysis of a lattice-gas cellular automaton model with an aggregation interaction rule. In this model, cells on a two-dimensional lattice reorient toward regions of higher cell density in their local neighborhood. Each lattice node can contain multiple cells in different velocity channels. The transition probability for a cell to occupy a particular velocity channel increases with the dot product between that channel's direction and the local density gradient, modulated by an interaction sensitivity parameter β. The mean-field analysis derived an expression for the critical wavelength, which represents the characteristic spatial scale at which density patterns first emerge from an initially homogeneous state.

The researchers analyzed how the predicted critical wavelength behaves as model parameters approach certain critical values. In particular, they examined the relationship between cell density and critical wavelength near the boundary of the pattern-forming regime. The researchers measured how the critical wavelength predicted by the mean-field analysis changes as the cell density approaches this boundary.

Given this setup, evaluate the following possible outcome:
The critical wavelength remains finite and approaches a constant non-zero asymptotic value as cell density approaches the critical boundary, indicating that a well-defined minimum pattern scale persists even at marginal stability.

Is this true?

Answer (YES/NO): NO